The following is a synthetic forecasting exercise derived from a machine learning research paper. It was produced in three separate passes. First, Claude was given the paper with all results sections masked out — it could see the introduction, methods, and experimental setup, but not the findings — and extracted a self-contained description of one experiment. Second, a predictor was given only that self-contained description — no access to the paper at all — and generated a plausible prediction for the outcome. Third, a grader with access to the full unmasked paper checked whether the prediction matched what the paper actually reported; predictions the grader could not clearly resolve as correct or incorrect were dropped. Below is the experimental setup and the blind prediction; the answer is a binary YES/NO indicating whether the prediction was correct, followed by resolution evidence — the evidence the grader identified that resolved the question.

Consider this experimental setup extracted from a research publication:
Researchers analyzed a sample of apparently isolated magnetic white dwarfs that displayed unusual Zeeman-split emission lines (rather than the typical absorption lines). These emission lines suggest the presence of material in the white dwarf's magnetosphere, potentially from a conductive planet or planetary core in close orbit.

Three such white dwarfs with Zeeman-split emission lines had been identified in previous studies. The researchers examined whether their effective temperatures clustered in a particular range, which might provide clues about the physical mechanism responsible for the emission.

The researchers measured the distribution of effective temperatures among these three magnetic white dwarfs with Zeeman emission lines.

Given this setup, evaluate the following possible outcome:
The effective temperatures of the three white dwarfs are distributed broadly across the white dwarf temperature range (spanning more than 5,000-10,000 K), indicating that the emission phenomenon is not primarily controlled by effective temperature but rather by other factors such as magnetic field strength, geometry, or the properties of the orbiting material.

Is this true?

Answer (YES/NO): NO